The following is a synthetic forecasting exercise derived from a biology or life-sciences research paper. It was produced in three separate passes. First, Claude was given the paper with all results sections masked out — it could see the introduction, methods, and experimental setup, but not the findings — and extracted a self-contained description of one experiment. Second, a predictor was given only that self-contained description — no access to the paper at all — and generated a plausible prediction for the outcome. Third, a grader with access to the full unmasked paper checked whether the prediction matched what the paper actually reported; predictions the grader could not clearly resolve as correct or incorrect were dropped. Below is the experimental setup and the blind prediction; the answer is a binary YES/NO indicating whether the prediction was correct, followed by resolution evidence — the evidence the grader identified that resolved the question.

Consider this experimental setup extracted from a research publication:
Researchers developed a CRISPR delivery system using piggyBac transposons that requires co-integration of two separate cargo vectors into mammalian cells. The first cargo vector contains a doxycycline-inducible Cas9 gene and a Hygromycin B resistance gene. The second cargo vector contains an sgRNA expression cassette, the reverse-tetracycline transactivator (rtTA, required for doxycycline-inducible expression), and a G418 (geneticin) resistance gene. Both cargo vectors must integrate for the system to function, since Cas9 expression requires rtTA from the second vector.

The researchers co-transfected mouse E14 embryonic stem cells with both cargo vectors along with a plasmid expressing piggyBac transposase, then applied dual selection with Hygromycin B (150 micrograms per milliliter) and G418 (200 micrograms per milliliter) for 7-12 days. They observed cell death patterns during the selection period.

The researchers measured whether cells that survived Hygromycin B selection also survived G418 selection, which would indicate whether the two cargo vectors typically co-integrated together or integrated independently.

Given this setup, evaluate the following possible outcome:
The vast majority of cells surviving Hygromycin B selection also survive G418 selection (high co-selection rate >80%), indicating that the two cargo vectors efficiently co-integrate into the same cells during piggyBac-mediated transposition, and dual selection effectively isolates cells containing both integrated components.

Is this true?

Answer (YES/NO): YES